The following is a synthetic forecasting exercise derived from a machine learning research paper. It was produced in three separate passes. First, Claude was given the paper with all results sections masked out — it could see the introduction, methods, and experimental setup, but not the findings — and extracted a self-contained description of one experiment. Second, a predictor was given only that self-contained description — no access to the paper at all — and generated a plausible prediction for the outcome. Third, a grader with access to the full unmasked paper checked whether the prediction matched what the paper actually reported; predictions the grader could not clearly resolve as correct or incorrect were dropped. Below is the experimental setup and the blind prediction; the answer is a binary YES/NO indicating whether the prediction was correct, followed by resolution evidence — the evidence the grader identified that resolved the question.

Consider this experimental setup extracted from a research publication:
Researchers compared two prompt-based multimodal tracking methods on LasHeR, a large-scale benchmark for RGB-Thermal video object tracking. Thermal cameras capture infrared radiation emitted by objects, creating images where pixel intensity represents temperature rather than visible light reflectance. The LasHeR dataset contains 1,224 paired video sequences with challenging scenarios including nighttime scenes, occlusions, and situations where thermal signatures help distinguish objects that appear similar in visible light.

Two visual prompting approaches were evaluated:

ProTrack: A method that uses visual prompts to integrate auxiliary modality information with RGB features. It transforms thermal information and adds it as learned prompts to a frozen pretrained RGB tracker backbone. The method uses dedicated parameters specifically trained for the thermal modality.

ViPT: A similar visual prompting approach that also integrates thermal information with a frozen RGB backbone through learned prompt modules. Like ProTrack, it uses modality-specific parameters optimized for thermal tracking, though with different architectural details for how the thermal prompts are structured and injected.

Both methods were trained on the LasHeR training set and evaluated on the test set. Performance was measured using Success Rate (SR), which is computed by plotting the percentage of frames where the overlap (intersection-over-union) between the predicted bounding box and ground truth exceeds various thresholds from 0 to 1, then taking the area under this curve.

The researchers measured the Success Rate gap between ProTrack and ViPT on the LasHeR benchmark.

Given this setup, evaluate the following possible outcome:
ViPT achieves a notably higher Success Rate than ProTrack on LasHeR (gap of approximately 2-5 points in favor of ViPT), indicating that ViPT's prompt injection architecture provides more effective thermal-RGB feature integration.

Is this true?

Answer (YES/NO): NO